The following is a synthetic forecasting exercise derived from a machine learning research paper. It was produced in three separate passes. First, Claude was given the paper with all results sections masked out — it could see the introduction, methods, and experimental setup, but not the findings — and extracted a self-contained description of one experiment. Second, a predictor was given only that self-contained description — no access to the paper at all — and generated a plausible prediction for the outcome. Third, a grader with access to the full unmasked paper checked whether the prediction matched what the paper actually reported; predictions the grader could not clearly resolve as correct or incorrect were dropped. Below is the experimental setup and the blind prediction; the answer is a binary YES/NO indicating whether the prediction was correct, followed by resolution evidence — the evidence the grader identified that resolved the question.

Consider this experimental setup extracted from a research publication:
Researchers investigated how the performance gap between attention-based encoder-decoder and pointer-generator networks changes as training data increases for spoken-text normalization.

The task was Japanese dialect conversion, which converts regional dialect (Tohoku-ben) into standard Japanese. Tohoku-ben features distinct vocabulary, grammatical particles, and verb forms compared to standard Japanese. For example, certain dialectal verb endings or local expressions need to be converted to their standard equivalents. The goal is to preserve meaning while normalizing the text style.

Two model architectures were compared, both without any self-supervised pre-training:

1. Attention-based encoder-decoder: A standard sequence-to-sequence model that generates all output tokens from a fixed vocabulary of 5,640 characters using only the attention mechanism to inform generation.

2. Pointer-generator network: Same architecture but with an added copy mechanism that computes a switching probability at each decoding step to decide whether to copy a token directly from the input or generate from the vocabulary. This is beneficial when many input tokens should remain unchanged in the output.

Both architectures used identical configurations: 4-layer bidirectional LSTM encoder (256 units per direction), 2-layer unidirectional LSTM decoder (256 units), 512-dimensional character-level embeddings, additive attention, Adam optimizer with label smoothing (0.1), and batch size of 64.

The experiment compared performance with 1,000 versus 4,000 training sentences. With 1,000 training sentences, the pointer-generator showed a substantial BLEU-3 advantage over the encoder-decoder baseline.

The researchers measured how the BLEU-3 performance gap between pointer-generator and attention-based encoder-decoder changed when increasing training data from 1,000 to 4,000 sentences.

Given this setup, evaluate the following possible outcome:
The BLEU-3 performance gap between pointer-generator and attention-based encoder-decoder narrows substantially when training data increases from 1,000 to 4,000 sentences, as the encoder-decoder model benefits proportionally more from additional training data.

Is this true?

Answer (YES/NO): YES